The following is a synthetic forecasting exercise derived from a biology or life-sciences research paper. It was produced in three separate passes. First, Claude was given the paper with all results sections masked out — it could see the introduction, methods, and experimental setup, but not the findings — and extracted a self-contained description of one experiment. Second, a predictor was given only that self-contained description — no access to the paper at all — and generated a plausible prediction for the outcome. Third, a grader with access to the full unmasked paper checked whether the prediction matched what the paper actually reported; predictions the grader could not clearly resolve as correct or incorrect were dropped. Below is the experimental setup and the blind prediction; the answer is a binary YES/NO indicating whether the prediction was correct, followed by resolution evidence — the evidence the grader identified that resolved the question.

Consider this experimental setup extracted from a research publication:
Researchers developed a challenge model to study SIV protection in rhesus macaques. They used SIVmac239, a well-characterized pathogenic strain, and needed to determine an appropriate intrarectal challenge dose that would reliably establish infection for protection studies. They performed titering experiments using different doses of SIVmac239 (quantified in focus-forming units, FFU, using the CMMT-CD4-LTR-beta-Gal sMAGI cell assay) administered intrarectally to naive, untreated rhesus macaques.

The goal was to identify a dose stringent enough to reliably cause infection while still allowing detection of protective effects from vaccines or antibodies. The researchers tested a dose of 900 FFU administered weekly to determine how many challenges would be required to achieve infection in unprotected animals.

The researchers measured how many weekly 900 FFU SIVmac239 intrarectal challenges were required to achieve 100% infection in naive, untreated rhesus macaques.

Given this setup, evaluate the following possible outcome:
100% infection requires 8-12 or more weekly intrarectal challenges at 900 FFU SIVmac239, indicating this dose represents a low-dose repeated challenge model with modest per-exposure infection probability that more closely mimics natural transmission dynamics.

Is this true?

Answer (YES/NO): NO